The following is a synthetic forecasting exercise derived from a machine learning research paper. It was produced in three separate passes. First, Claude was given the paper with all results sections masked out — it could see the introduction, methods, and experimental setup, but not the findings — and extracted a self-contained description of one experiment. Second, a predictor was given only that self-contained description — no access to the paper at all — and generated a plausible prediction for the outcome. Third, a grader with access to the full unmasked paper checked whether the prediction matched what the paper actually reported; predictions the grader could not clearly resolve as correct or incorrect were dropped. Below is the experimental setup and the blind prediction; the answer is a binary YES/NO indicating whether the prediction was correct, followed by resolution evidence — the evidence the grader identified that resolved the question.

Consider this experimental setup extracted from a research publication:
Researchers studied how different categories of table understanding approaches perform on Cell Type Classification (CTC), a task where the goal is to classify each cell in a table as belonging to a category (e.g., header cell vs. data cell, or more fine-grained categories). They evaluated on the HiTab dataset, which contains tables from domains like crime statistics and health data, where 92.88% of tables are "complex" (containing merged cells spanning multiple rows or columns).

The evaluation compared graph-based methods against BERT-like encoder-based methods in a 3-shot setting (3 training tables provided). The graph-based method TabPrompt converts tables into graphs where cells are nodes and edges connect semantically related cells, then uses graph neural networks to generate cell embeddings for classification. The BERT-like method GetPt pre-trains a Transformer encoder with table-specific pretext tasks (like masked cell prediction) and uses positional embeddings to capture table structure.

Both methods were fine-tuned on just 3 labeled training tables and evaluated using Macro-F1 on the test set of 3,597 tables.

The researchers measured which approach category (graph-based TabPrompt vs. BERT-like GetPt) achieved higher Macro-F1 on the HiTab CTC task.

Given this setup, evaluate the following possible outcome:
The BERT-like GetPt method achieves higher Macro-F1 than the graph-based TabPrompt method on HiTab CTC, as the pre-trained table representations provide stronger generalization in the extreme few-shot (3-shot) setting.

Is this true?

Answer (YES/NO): NO